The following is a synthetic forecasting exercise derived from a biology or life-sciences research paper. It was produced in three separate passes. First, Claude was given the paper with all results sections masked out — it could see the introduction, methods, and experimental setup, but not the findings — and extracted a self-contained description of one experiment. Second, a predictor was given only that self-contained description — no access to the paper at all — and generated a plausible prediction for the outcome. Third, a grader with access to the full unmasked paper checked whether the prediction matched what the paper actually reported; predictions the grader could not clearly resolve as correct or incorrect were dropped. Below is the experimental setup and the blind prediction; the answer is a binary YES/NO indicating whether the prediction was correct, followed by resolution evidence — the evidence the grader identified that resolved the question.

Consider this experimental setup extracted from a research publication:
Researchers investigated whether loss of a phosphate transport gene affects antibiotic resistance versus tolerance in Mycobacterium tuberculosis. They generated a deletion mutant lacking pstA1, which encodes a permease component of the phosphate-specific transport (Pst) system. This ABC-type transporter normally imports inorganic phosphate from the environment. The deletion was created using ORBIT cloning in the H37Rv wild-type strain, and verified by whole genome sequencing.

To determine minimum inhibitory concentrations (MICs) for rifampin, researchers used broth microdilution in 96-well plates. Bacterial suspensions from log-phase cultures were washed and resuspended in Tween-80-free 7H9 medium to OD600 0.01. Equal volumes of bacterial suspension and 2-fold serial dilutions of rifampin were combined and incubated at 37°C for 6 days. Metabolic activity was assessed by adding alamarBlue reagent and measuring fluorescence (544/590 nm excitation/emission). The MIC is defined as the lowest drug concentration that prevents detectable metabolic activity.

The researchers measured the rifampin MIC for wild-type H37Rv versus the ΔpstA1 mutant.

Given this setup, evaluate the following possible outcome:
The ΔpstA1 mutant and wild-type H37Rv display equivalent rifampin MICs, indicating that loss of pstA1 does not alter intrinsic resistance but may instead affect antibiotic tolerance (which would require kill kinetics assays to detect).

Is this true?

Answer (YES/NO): NO